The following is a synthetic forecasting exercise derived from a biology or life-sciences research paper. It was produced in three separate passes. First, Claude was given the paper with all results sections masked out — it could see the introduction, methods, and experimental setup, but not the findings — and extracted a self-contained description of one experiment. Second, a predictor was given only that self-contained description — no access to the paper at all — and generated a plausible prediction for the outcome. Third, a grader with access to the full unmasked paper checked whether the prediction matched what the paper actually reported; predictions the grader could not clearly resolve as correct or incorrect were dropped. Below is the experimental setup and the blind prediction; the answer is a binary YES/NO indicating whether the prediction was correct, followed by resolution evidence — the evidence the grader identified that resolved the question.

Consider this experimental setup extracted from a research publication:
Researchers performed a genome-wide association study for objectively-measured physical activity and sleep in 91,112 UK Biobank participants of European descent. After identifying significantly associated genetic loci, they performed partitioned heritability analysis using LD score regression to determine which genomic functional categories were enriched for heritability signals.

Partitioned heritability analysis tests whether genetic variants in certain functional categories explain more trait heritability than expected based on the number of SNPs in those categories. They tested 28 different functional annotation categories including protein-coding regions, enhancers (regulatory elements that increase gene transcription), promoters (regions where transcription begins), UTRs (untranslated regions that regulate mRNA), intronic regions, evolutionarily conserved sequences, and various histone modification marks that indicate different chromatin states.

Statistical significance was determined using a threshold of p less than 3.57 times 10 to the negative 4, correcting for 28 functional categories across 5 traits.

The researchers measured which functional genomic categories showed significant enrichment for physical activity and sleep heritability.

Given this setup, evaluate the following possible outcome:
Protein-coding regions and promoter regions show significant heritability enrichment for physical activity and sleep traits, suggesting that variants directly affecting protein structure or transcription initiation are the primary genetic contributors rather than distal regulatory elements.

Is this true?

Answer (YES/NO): NO